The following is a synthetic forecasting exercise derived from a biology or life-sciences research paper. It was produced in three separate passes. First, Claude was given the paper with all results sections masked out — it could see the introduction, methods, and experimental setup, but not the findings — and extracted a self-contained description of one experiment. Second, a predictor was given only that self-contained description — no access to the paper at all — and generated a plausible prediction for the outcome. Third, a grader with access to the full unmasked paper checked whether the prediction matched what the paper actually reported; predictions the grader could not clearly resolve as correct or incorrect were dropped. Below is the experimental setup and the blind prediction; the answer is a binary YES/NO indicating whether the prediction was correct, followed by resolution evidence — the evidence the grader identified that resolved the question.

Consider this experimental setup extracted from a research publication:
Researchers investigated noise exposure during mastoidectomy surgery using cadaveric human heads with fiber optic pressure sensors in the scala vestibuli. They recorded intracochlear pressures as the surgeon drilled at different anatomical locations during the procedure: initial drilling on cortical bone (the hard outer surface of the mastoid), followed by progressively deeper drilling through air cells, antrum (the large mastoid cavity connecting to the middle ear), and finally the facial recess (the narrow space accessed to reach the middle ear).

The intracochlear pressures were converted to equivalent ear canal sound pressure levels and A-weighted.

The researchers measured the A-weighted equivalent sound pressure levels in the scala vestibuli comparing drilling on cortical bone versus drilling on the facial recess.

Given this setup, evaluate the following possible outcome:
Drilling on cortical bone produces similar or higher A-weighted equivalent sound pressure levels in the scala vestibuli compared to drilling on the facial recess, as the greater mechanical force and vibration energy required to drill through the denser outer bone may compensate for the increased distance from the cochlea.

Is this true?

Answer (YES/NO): YES